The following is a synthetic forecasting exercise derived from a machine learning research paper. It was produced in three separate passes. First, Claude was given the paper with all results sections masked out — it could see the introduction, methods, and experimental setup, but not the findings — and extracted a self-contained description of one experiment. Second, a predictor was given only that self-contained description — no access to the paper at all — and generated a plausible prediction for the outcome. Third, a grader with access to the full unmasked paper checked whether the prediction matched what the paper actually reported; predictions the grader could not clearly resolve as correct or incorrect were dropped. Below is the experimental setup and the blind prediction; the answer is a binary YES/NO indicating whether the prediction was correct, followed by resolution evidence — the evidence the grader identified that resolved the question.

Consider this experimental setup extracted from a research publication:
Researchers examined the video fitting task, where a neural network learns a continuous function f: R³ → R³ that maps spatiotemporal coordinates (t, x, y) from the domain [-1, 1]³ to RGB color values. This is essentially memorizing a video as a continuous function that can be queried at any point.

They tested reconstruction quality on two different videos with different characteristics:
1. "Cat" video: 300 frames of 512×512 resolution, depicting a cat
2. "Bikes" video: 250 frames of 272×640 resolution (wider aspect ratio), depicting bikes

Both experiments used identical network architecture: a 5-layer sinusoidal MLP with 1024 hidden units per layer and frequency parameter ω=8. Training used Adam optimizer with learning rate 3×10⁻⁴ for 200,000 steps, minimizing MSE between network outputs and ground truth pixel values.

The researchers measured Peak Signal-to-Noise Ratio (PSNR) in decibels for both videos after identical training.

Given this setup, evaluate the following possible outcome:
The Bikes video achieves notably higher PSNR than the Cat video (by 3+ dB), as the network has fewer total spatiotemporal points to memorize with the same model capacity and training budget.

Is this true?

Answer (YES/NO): YES